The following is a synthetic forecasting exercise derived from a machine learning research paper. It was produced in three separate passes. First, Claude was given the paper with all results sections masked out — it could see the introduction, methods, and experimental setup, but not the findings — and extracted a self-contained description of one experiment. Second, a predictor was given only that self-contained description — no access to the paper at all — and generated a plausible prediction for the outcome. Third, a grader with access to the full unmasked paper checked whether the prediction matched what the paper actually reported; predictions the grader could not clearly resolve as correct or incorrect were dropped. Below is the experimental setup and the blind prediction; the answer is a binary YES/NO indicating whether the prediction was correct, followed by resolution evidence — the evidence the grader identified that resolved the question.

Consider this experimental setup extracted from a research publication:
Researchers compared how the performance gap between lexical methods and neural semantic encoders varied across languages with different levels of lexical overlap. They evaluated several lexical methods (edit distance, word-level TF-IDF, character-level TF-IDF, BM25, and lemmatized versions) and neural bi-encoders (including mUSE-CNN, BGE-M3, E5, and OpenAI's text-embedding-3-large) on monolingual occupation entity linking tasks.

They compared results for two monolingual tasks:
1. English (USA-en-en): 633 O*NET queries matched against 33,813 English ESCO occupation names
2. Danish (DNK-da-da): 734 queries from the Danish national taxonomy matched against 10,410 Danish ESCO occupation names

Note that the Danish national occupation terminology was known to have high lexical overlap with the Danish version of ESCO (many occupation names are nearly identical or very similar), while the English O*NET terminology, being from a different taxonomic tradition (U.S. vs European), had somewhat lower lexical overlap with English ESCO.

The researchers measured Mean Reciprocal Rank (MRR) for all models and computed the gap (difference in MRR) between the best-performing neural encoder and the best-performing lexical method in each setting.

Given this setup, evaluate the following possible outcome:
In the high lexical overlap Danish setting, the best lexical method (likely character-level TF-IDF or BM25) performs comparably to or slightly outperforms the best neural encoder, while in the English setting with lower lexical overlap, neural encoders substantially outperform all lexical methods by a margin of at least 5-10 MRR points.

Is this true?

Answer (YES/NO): NO